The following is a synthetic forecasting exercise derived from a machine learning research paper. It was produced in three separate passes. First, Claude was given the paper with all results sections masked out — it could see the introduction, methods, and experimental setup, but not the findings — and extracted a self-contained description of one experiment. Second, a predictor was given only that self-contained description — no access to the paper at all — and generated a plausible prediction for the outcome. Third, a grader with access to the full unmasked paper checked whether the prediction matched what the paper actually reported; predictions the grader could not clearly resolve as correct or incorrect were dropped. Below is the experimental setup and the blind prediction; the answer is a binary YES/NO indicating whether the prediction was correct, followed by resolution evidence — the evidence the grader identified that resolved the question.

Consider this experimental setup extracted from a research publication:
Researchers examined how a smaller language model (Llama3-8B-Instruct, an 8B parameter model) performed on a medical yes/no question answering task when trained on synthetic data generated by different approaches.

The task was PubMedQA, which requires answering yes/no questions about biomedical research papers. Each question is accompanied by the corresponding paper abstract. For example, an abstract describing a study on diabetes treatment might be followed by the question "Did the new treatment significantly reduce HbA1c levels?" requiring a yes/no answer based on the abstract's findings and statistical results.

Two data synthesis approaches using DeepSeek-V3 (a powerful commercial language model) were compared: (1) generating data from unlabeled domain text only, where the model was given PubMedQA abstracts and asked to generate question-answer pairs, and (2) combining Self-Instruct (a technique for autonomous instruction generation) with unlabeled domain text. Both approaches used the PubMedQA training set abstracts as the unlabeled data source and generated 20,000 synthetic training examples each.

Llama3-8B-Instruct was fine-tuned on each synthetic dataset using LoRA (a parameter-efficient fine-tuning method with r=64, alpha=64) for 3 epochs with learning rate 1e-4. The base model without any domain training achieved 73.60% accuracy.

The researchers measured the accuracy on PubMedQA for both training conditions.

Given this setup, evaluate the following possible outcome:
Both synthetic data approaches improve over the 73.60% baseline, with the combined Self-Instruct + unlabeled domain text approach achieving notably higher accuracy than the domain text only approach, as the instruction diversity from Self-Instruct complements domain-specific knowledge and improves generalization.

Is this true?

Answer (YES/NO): NO